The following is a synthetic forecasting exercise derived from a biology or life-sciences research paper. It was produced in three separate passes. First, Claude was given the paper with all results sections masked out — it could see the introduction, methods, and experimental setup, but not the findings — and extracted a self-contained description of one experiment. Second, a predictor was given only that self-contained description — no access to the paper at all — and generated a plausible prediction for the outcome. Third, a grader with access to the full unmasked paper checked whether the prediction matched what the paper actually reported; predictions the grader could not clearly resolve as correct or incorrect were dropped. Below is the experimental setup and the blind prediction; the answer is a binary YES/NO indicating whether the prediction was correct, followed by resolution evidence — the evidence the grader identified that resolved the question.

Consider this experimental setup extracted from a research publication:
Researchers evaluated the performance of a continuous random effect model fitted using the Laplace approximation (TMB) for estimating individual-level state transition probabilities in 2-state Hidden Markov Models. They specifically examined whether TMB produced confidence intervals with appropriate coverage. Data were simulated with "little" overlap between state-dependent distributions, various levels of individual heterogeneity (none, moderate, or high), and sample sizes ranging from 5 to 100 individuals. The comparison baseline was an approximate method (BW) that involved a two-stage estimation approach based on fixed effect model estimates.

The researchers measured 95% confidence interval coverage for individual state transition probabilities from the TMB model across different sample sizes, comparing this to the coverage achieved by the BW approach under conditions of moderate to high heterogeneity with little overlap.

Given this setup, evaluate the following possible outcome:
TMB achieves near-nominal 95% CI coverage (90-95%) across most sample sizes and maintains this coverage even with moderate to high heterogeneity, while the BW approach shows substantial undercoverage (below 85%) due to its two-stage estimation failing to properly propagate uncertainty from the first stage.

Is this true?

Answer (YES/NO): NO